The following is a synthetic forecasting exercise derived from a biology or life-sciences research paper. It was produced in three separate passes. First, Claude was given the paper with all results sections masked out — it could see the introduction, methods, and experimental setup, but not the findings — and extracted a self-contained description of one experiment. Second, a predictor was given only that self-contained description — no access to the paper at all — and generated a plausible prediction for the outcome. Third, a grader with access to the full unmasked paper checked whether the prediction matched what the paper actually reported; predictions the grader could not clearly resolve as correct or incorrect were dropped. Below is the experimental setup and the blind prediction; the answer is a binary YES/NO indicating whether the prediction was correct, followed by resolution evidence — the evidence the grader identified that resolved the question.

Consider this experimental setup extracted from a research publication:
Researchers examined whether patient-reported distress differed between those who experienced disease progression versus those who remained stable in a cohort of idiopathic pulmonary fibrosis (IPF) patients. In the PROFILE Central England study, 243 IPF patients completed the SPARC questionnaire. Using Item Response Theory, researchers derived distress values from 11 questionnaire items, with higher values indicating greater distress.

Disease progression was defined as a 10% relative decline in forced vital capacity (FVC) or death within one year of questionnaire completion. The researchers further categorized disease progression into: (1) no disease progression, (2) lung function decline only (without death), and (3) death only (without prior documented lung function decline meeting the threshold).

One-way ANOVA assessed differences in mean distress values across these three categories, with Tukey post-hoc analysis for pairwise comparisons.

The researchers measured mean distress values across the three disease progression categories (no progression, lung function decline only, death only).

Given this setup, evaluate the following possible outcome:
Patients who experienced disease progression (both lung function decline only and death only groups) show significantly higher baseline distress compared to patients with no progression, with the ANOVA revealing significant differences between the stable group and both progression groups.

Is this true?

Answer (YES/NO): NO